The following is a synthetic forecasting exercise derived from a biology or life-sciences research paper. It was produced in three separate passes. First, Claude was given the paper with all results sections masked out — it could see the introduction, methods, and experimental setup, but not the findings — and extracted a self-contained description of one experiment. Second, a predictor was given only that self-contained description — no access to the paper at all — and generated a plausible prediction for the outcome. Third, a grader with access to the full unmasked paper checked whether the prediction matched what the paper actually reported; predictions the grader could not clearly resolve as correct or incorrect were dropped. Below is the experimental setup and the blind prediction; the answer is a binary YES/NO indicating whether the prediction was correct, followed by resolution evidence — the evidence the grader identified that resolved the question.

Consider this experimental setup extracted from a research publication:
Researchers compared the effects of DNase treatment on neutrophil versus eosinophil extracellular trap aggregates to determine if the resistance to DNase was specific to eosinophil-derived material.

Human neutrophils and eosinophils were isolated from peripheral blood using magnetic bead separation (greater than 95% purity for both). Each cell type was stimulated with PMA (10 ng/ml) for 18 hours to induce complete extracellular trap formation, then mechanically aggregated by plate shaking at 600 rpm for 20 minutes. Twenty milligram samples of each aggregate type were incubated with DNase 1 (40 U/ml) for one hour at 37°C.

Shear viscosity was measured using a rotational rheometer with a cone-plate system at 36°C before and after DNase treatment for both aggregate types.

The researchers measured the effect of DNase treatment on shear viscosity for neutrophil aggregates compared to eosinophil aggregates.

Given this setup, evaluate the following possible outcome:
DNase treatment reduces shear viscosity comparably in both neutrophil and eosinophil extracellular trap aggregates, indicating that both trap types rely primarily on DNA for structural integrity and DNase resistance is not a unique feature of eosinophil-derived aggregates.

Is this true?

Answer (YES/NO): NO